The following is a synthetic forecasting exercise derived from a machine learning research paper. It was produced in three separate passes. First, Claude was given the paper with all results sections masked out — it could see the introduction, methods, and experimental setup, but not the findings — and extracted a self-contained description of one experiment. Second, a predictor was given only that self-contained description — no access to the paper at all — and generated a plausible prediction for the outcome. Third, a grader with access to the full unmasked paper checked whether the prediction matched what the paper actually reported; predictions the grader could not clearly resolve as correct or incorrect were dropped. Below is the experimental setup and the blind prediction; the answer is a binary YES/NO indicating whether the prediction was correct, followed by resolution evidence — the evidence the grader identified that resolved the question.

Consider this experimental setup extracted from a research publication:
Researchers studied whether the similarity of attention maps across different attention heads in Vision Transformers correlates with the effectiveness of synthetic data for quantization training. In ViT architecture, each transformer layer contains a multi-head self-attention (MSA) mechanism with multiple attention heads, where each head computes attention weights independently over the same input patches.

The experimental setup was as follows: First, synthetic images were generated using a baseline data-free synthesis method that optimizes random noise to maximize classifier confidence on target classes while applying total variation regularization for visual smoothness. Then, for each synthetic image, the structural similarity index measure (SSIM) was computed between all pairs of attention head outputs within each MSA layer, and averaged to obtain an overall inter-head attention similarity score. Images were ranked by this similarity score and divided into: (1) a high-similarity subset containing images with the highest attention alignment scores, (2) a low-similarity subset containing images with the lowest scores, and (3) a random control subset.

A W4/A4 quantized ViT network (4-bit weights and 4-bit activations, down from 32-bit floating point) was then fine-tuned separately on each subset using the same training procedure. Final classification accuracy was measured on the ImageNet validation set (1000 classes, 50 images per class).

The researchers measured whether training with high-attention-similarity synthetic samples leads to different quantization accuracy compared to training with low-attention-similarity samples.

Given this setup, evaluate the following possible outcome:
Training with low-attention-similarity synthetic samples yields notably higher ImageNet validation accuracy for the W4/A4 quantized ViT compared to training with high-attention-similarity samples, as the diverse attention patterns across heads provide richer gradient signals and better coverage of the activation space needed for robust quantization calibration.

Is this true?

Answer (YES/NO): NO